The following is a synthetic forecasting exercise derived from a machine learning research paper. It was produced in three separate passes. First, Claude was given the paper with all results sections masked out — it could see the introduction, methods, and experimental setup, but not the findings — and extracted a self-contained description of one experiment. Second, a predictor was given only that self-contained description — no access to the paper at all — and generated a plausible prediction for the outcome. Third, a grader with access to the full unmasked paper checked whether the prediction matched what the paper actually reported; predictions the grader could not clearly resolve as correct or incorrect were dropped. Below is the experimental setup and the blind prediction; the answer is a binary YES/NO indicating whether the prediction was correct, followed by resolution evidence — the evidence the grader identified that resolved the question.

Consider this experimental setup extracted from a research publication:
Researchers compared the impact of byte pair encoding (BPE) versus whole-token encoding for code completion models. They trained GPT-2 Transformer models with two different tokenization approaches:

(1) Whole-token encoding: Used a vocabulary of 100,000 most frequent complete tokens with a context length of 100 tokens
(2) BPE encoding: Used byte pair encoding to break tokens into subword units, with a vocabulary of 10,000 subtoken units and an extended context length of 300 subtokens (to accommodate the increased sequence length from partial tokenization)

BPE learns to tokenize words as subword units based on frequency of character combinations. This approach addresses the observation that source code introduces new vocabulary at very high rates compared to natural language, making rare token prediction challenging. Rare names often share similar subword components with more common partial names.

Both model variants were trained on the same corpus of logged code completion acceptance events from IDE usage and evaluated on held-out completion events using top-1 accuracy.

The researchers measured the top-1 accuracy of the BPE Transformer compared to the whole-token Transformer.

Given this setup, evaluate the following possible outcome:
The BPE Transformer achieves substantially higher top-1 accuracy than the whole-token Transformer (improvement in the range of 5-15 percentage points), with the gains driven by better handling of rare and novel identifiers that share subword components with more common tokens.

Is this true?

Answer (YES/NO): NO